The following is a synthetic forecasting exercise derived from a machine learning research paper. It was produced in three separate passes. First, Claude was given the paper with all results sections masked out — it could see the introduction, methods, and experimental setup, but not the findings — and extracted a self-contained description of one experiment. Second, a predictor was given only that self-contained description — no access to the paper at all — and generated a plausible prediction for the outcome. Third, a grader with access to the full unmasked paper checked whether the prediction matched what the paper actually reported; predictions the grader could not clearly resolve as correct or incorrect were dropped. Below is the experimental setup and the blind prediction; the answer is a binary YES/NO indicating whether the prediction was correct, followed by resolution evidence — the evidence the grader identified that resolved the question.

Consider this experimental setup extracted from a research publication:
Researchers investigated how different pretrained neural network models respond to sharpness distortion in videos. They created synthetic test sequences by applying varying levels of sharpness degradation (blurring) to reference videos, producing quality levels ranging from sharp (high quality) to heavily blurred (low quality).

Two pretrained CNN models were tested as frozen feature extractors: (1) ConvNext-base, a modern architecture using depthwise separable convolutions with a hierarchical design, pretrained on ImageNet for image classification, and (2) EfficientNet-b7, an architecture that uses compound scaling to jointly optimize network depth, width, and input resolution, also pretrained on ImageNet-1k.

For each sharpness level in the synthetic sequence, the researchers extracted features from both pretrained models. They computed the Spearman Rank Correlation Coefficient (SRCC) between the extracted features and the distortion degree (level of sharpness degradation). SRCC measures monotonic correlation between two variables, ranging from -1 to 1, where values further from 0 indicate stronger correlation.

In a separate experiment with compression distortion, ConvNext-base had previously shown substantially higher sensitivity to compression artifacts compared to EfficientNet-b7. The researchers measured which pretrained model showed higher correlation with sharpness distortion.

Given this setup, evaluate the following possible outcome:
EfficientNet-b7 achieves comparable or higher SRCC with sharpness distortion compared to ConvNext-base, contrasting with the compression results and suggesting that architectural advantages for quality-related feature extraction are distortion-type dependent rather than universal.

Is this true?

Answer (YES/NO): YES